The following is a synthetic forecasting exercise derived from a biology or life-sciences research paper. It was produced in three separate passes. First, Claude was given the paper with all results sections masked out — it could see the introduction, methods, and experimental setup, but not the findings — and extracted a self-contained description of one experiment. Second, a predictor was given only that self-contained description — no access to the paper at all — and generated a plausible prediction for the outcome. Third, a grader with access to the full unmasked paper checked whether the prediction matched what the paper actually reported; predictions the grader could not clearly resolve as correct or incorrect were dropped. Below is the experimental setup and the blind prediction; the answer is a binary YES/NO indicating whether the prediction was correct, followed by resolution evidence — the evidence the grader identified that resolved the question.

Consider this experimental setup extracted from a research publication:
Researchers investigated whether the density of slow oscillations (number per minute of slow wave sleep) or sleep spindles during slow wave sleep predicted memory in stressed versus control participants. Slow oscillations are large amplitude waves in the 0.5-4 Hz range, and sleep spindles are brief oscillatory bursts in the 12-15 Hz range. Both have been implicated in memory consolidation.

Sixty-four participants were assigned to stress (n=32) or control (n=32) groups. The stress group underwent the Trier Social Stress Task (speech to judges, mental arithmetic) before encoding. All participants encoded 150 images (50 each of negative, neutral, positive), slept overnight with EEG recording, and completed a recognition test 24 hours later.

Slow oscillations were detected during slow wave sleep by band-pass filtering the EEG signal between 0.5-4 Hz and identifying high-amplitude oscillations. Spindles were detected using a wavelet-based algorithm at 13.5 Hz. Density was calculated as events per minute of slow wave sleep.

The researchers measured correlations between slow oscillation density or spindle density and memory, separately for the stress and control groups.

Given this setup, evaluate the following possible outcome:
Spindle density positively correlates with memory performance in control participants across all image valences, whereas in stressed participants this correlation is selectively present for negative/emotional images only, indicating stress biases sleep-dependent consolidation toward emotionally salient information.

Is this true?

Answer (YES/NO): NO